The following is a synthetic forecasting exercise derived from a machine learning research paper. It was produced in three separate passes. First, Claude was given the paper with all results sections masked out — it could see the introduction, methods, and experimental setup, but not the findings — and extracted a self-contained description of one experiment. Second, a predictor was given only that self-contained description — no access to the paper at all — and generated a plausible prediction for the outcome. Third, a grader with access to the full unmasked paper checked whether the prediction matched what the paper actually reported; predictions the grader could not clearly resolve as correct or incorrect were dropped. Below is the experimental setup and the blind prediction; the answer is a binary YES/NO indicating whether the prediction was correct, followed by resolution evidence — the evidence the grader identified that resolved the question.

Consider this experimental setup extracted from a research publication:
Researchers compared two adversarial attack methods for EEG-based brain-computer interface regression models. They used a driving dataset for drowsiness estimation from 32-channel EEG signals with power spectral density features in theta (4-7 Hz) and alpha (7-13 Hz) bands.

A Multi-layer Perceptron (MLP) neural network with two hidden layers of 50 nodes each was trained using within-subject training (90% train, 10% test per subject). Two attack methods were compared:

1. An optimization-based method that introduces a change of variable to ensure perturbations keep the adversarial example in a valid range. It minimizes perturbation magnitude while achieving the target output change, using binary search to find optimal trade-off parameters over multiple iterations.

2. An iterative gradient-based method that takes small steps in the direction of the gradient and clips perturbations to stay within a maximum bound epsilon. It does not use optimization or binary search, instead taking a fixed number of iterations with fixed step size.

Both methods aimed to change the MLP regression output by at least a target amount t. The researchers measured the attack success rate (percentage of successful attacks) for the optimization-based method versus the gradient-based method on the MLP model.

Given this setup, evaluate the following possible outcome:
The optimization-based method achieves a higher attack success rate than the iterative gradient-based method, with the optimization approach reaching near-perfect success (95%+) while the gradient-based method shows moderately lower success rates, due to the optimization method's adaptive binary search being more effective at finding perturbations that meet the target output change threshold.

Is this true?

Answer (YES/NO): NO